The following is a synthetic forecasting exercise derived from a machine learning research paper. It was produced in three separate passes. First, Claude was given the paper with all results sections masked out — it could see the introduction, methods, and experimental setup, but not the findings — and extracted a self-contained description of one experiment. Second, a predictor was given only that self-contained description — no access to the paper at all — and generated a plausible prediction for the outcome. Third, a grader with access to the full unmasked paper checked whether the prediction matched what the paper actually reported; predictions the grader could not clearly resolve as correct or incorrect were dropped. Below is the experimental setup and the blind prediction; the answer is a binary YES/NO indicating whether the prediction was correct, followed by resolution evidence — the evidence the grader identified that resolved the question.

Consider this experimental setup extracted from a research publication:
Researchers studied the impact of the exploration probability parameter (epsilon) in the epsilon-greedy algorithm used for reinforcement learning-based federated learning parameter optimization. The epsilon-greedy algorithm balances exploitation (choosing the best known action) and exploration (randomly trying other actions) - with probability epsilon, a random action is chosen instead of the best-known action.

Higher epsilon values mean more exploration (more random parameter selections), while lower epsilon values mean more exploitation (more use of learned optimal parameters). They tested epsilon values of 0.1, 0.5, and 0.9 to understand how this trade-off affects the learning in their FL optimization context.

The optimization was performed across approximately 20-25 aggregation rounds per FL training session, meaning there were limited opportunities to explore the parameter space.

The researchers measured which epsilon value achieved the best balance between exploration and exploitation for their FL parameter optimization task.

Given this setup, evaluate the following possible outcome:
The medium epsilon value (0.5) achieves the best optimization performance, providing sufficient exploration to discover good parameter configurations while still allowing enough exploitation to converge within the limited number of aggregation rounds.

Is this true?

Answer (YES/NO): NO